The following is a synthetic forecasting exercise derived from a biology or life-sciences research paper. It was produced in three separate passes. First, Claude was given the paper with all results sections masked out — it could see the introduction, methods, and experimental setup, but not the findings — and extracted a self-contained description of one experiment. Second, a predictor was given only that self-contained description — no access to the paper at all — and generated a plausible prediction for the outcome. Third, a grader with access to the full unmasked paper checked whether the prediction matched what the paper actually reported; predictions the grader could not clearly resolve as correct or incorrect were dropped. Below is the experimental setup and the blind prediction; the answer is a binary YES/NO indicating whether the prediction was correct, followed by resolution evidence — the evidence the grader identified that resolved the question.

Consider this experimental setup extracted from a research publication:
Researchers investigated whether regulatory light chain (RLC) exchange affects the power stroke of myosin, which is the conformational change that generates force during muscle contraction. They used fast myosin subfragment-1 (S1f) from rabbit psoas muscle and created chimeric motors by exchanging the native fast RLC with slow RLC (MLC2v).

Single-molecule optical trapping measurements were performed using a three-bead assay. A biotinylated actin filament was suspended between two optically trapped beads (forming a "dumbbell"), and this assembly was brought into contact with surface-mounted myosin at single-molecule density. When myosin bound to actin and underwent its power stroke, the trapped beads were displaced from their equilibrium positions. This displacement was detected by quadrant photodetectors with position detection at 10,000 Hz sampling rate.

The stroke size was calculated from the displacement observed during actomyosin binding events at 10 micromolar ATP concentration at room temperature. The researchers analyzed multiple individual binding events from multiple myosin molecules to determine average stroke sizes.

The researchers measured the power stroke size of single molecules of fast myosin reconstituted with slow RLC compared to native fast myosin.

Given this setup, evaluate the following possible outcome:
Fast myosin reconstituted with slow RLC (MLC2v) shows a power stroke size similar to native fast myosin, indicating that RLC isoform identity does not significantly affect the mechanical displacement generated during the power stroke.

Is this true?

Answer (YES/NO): NO